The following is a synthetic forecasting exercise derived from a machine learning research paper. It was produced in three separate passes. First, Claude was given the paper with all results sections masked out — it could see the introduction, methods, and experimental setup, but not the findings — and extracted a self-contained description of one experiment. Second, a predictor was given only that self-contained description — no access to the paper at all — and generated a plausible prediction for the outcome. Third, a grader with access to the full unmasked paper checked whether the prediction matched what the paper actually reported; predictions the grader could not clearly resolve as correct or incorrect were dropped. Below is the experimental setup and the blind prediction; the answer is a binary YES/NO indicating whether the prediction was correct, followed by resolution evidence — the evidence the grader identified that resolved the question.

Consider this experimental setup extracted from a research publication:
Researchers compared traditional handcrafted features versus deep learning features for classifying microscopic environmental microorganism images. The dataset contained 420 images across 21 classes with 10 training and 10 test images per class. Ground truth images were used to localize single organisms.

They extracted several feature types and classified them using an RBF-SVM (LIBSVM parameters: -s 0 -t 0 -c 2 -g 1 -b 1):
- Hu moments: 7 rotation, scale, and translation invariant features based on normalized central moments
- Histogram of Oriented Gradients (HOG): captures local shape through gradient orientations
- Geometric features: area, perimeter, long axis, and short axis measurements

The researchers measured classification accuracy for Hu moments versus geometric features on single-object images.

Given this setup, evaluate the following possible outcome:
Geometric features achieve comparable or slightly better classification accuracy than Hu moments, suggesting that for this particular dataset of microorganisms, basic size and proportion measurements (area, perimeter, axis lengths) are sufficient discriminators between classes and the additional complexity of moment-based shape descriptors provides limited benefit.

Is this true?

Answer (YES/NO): NO